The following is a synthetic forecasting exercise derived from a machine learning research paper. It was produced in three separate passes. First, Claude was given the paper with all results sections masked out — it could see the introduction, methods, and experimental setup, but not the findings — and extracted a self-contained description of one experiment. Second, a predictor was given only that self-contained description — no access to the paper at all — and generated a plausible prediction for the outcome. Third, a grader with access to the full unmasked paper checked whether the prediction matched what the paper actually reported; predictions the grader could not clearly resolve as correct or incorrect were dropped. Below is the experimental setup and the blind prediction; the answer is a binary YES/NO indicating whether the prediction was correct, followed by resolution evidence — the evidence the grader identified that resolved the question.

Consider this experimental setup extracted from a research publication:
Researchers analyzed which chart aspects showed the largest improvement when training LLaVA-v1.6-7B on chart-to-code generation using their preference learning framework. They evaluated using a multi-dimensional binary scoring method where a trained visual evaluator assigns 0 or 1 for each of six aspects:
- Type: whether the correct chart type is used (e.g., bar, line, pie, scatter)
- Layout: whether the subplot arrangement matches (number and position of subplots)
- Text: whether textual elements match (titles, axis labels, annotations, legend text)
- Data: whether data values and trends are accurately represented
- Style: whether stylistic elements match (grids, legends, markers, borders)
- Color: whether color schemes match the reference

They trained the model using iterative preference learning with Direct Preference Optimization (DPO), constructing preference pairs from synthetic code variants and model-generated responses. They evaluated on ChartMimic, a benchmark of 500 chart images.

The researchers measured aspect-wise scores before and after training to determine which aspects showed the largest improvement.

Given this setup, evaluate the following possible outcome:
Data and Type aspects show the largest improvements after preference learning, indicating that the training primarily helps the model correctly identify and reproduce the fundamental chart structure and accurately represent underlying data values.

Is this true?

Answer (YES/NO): NO